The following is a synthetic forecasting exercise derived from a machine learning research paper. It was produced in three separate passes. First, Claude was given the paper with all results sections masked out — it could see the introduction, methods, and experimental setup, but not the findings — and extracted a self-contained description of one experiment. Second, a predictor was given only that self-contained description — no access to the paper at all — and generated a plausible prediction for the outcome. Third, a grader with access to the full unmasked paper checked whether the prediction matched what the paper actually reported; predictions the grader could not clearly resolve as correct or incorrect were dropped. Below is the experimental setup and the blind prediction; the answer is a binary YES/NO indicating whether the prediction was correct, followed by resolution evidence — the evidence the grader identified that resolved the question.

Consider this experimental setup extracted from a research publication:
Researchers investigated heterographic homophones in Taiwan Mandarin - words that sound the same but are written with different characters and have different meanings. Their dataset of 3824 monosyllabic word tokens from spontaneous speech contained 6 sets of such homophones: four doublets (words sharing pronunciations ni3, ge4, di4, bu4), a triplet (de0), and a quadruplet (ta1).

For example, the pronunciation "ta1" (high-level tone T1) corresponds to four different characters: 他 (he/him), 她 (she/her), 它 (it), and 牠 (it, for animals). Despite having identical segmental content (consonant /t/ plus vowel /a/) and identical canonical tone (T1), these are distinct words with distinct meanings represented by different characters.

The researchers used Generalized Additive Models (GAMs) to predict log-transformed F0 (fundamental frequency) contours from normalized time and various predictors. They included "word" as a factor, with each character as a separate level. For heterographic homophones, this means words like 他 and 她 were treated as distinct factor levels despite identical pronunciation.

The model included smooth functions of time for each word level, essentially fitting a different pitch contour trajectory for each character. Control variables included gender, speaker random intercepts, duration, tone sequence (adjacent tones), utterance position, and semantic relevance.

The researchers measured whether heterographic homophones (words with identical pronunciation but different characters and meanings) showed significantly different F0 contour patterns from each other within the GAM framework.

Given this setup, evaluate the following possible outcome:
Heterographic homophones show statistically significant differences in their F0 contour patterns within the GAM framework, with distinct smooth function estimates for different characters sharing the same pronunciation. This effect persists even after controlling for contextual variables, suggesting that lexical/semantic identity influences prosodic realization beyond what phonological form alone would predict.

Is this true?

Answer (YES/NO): YES